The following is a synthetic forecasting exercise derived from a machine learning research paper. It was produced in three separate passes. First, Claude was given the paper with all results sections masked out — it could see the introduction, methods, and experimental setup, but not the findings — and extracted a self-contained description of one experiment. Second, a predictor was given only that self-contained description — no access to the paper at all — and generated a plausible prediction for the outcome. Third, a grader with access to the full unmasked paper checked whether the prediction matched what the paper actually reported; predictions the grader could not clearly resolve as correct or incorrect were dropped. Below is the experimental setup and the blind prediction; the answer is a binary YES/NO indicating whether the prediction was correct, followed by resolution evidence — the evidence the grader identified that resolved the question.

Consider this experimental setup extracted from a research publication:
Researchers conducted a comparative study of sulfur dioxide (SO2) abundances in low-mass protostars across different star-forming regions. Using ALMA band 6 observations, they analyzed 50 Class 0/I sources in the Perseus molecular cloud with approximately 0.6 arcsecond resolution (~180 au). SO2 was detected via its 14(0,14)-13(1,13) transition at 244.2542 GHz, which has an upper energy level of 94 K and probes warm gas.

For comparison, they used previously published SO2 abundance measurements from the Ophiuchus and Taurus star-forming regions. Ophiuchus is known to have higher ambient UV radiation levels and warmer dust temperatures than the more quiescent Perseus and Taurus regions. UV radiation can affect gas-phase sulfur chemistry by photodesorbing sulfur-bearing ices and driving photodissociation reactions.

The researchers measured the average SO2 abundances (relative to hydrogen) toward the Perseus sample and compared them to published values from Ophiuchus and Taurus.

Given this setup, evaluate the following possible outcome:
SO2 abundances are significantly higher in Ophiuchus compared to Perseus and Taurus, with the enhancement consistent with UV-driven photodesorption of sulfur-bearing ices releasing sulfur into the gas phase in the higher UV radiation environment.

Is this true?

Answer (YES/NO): YES